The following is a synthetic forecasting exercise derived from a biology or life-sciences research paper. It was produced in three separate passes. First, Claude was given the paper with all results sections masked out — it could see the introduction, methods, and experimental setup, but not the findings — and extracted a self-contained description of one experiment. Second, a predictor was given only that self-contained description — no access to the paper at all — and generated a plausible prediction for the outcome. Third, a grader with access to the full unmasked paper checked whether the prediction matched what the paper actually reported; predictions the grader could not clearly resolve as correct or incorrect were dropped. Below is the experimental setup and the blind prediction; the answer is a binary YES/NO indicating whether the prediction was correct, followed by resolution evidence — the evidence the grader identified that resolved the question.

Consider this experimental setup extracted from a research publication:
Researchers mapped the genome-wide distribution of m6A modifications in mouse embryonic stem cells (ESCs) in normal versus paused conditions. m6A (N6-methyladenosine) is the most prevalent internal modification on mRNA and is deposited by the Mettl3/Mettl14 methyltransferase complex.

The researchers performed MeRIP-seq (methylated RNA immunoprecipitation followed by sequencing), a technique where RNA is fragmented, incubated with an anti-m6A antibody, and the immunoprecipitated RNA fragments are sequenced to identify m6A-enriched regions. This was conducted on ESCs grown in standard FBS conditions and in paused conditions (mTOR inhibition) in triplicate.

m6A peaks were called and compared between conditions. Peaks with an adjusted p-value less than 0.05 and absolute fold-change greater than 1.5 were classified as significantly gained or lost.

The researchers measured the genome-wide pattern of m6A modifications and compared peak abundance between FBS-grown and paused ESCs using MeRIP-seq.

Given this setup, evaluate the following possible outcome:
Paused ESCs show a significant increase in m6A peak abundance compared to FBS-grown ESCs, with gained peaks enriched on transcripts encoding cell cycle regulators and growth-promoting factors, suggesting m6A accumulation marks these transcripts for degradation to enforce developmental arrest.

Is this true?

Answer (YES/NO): NO